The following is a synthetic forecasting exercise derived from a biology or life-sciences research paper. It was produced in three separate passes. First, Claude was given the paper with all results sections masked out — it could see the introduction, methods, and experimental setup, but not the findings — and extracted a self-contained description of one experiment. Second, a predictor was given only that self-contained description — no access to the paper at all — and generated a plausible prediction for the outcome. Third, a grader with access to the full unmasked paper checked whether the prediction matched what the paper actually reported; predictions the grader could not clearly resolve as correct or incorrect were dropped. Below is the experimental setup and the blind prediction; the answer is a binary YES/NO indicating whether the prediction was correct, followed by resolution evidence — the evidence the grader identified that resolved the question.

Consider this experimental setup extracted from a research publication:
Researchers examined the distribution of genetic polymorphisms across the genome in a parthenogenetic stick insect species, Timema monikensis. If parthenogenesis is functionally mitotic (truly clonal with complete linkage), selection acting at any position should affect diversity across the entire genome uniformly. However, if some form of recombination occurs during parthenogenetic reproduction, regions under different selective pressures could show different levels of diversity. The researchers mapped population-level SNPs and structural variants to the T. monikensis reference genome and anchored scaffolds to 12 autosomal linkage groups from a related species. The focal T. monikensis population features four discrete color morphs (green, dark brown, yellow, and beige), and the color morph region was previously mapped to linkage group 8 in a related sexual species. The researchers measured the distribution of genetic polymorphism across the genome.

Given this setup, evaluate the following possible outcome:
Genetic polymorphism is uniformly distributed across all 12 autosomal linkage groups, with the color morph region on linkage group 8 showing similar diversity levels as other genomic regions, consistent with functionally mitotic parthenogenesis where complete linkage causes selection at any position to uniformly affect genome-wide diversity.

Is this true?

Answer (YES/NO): NO